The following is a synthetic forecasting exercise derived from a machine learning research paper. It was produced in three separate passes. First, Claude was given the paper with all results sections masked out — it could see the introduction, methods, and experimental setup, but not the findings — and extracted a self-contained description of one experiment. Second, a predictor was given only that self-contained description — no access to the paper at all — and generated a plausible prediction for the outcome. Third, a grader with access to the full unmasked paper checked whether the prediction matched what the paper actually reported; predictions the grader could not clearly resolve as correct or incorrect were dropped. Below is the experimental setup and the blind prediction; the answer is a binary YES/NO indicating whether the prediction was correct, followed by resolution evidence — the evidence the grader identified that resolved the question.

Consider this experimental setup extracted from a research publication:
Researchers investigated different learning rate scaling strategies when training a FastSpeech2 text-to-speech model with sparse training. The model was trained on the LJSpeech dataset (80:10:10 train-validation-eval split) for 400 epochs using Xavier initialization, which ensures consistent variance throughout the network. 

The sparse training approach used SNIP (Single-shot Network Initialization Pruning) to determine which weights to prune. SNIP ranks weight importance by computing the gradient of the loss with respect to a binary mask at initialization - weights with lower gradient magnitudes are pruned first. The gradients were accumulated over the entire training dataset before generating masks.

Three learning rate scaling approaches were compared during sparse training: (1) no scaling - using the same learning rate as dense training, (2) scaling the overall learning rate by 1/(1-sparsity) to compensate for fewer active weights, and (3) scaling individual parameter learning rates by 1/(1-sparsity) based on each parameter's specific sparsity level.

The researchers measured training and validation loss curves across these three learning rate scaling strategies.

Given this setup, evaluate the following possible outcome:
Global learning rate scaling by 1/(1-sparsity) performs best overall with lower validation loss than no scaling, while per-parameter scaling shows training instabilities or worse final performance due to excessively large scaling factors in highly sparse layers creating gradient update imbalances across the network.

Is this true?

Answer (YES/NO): NO